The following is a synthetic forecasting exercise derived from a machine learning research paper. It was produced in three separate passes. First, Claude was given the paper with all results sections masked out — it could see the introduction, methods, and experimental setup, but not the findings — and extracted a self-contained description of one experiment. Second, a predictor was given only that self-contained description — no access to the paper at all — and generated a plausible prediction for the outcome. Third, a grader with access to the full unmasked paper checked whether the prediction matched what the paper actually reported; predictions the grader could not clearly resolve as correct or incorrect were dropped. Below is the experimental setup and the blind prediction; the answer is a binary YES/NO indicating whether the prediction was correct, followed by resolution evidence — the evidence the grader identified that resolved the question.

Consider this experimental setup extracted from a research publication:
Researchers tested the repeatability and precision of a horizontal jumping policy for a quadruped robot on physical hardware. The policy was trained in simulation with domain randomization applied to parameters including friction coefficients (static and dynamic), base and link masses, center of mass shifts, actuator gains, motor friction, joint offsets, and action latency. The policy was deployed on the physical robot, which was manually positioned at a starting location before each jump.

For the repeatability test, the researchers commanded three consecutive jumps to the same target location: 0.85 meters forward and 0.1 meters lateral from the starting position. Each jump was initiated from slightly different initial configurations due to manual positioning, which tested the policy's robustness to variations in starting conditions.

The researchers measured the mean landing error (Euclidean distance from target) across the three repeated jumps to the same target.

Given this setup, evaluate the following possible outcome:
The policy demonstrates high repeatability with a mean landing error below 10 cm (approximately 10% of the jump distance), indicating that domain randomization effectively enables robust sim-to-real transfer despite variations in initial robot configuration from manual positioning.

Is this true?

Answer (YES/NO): YES